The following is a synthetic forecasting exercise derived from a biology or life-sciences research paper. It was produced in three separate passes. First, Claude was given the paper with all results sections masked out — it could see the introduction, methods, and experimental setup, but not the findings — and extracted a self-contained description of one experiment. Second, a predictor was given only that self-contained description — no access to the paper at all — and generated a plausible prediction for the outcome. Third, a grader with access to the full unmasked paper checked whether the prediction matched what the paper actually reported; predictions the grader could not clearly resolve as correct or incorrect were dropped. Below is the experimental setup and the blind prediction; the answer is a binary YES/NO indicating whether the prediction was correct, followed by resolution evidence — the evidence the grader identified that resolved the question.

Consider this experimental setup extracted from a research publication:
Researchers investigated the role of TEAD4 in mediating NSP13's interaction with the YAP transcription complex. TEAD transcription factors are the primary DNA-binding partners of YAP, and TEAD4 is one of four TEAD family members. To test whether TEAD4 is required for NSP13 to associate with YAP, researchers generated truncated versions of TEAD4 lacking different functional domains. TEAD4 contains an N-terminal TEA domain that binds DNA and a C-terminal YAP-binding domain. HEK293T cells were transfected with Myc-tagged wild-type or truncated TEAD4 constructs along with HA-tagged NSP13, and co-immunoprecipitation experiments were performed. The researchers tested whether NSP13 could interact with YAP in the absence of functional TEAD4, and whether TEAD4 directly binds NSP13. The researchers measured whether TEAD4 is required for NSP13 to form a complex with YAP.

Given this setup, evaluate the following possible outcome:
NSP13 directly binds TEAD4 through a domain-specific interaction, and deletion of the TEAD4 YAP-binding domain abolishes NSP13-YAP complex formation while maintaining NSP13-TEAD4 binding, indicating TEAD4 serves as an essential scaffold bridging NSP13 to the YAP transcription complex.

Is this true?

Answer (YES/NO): NO